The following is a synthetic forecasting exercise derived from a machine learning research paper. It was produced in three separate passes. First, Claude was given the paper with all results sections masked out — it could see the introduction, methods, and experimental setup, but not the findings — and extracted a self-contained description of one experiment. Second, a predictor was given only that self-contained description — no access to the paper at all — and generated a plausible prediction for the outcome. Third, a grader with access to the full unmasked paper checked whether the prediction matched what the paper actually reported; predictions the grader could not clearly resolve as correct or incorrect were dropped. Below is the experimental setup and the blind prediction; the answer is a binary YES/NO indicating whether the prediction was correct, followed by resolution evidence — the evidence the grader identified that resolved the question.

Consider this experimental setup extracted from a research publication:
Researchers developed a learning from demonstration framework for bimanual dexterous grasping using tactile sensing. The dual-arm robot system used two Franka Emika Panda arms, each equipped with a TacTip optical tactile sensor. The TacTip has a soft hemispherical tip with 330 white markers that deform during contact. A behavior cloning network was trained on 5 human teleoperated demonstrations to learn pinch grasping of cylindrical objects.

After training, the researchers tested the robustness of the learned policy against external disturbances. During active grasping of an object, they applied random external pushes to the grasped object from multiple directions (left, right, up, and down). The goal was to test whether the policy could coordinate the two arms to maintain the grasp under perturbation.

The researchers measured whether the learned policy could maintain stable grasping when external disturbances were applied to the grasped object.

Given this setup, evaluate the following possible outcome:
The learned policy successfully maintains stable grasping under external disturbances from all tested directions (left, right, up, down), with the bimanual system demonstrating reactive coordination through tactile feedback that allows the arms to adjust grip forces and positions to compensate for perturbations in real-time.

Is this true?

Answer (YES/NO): YES